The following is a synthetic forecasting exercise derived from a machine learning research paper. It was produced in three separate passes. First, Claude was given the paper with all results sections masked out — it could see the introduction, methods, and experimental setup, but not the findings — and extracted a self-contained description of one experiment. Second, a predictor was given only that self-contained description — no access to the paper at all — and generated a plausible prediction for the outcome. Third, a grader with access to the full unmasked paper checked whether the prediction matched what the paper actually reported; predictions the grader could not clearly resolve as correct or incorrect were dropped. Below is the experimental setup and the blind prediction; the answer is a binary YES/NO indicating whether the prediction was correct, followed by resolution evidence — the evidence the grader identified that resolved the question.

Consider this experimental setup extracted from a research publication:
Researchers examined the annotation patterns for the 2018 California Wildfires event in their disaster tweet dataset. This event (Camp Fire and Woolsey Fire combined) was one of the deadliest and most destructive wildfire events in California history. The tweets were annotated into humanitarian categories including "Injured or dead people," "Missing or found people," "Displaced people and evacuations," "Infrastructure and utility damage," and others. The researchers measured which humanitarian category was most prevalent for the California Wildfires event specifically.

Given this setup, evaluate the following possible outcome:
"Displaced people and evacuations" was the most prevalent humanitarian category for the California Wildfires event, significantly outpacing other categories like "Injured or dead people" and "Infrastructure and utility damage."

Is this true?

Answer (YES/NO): NO